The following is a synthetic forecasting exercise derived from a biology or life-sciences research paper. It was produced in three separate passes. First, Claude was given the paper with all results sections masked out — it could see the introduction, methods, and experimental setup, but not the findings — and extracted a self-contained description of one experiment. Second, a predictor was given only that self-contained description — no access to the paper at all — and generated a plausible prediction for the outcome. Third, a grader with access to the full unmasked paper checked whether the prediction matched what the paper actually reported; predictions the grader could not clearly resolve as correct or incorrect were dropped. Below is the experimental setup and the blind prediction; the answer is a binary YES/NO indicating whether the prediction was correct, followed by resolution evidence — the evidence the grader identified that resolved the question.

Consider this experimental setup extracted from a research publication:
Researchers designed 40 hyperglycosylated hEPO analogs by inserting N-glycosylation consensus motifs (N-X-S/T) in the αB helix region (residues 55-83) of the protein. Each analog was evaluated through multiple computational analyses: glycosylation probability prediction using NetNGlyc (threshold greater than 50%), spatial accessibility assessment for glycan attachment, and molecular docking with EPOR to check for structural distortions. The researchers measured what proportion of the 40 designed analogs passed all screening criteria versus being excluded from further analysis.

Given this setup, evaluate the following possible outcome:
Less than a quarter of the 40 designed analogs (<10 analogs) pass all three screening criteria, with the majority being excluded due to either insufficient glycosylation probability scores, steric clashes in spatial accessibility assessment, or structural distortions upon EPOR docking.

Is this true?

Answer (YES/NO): NO